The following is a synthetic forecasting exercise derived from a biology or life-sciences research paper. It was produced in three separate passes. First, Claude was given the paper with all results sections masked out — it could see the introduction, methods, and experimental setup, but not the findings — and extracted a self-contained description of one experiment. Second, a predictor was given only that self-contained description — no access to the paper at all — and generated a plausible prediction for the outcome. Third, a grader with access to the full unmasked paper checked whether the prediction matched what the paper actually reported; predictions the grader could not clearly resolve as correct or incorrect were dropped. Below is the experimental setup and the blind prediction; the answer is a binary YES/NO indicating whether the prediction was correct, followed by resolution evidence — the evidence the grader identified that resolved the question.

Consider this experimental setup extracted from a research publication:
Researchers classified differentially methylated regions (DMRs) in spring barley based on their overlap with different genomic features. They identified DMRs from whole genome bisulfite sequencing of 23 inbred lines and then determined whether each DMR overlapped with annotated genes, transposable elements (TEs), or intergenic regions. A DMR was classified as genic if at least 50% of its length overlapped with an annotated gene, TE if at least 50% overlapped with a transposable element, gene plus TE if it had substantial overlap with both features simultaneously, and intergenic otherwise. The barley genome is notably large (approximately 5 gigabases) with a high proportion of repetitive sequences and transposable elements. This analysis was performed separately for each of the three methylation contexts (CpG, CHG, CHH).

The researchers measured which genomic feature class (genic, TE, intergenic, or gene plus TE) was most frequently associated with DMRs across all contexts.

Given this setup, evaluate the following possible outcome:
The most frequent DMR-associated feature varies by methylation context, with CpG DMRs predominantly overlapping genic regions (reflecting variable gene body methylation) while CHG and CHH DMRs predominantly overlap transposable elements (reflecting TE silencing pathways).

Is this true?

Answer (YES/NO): NO